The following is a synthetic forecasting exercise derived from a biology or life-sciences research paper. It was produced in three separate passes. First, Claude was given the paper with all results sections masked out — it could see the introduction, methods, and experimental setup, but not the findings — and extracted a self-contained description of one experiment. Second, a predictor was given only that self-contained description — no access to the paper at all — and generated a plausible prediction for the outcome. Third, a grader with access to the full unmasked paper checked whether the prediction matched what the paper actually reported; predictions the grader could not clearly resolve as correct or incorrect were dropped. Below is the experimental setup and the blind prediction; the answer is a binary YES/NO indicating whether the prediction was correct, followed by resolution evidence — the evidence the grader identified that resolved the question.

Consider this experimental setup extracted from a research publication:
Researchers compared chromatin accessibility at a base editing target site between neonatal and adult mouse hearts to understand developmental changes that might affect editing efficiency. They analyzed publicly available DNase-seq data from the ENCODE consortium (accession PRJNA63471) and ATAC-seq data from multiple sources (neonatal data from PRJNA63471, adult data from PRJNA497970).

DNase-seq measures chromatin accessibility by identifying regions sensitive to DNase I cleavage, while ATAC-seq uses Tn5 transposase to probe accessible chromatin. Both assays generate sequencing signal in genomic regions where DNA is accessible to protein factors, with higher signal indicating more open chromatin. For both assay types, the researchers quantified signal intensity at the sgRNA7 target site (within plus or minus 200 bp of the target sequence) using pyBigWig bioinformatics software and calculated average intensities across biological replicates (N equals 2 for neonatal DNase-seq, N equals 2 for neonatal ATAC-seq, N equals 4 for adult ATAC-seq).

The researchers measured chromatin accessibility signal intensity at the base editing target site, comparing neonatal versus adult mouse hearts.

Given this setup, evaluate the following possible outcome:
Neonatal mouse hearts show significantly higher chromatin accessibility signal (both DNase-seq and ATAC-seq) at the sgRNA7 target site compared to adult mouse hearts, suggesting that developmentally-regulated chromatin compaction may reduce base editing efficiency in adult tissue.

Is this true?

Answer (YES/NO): YES